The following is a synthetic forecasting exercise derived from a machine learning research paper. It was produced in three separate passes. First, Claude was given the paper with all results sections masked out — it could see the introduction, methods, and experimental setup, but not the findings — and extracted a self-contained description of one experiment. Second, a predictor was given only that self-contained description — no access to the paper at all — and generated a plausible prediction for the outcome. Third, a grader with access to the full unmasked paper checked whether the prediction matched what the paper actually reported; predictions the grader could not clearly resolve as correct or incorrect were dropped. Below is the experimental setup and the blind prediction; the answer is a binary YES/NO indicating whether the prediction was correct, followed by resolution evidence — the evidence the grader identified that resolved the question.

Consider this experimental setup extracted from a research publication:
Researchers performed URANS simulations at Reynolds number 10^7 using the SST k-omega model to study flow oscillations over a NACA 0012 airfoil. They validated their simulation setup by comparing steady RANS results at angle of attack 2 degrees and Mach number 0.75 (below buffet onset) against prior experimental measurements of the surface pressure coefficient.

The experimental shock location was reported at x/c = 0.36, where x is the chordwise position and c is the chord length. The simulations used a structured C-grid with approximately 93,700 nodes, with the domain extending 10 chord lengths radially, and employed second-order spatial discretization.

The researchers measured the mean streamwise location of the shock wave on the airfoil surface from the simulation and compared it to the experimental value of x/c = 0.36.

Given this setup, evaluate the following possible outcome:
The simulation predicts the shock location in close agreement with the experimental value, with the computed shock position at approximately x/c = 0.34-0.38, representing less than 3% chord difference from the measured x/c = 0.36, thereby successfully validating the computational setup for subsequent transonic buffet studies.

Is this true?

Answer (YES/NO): NO